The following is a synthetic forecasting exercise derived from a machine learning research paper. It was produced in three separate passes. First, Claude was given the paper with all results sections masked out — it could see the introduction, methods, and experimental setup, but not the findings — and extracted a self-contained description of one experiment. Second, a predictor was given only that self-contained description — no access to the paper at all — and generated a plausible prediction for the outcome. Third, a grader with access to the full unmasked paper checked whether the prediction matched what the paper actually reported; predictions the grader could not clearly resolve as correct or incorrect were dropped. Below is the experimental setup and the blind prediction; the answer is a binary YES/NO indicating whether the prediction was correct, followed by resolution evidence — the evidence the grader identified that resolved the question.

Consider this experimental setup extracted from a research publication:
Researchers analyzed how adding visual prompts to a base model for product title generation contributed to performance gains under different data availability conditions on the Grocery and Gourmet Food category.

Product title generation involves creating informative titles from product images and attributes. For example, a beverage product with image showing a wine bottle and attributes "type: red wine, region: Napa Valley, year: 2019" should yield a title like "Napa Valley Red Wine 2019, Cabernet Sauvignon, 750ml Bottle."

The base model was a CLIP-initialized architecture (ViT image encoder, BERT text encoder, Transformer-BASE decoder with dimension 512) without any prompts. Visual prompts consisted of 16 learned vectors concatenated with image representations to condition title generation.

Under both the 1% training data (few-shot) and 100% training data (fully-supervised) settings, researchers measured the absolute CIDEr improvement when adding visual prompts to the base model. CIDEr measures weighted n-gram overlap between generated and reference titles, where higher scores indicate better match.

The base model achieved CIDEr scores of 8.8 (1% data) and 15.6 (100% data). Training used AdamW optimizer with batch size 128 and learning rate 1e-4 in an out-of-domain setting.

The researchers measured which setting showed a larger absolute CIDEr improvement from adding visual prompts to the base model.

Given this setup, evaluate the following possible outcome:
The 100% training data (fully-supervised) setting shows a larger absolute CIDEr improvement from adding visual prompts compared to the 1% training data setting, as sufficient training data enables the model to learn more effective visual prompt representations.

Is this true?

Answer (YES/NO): YES